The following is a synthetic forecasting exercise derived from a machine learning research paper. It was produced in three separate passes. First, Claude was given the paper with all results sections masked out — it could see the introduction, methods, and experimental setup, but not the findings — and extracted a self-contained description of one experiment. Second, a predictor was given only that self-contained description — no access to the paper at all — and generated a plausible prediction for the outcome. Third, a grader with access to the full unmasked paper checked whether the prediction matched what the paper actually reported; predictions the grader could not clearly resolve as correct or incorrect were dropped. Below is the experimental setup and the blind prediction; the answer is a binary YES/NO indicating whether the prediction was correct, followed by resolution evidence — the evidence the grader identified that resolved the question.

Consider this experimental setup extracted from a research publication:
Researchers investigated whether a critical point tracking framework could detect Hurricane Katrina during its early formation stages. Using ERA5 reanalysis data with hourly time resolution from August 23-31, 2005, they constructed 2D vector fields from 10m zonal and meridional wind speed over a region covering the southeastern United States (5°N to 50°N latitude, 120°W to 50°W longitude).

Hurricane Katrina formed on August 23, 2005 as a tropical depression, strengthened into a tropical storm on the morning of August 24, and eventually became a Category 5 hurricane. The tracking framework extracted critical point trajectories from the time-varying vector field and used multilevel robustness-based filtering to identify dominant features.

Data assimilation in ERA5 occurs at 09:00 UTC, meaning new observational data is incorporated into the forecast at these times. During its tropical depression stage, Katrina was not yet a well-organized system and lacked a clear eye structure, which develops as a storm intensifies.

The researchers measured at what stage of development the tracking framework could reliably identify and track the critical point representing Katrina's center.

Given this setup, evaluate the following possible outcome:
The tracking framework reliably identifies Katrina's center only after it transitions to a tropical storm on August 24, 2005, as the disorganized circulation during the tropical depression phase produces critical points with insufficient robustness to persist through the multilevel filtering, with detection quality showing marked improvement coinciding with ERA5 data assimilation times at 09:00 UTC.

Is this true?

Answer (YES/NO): YES